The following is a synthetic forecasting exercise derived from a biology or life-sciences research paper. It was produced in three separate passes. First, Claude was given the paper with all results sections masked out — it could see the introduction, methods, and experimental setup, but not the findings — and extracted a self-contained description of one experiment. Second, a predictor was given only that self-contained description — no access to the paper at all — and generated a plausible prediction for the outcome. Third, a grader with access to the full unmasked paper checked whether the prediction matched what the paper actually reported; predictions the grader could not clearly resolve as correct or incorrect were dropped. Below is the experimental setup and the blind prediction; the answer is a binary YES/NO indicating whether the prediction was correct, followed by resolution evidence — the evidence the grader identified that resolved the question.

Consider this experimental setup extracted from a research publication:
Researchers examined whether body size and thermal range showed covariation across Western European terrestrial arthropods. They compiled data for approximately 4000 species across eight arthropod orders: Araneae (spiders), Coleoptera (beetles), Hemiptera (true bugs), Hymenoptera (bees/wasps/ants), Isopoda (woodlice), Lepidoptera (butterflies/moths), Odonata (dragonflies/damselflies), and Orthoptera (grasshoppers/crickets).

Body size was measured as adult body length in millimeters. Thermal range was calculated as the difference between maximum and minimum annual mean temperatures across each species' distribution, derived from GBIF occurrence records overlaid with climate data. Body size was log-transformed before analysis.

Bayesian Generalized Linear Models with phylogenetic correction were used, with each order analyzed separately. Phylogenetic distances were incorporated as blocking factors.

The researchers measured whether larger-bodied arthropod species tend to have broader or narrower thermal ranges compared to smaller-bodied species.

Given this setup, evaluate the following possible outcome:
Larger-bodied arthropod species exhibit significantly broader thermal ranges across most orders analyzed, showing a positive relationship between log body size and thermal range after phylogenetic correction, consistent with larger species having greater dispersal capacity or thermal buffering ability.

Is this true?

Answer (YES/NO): NO